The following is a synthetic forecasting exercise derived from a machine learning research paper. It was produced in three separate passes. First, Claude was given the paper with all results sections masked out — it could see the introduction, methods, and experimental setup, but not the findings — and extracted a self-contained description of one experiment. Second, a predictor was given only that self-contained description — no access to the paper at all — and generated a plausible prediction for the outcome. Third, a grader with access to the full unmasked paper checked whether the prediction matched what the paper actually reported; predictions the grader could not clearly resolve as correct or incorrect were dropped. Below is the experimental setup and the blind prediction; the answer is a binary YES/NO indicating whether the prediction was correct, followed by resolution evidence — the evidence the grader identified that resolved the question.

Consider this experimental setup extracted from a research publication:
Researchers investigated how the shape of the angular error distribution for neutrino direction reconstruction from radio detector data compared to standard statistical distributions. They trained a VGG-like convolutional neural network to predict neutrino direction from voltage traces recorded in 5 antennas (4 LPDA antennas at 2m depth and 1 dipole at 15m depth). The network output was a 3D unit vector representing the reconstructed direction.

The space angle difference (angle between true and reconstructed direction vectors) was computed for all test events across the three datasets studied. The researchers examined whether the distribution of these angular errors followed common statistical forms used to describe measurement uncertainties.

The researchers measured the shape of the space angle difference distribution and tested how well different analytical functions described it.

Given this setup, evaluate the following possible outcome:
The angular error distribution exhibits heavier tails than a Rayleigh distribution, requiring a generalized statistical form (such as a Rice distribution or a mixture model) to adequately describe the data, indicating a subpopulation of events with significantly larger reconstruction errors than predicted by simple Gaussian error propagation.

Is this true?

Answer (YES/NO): YES